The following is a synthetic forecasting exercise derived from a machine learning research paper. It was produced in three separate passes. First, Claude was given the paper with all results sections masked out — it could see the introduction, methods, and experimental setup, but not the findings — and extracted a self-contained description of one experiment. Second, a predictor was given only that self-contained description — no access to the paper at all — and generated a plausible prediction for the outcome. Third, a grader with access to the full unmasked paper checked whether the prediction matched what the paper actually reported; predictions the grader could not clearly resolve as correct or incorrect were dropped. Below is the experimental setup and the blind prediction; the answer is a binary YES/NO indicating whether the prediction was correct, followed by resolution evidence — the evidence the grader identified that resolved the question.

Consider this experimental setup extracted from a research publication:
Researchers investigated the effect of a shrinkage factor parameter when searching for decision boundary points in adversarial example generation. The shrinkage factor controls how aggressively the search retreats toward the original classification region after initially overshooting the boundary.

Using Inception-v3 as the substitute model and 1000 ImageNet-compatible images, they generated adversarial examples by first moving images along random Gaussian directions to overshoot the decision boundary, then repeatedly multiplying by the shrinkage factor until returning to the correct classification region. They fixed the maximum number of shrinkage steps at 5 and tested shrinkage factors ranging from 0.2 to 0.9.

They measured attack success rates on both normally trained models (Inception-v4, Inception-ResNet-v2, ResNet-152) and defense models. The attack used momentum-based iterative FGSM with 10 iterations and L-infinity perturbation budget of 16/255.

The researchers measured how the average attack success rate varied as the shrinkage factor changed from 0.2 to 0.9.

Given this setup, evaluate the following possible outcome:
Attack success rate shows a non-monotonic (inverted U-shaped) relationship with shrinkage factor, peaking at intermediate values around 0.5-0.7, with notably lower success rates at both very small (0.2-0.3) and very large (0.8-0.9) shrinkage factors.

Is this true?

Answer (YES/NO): YES